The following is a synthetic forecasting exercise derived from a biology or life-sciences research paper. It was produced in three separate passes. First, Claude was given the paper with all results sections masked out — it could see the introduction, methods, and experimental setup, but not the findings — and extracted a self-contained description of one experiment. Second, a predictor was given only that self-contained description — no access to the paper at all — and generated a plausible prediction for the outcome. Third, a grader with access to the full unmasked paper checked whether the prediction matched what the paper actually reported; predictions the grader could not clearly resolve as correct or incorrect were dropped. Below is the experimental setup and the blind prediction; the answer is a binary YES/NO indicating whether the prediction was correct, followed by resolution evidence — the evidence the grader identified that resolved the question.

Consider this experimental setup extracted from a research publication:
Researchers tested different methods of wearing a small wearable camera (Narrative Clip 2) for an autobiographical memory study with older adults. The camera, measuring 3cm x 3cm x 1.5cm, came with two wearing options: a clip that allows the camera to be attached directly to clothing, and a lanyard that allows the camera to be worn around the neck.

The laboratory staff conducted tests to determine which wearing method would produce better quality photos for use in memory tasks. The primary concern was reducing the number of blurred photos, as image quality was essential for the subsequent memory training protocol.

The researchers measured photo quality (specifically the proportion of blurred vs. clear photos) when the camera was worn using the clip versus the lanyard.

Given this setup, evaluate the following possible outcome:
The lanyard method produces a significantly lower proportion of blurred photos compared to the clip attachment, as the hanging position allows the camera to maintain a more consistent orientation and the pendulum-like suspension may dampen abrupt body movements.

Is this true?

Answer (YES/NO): YES